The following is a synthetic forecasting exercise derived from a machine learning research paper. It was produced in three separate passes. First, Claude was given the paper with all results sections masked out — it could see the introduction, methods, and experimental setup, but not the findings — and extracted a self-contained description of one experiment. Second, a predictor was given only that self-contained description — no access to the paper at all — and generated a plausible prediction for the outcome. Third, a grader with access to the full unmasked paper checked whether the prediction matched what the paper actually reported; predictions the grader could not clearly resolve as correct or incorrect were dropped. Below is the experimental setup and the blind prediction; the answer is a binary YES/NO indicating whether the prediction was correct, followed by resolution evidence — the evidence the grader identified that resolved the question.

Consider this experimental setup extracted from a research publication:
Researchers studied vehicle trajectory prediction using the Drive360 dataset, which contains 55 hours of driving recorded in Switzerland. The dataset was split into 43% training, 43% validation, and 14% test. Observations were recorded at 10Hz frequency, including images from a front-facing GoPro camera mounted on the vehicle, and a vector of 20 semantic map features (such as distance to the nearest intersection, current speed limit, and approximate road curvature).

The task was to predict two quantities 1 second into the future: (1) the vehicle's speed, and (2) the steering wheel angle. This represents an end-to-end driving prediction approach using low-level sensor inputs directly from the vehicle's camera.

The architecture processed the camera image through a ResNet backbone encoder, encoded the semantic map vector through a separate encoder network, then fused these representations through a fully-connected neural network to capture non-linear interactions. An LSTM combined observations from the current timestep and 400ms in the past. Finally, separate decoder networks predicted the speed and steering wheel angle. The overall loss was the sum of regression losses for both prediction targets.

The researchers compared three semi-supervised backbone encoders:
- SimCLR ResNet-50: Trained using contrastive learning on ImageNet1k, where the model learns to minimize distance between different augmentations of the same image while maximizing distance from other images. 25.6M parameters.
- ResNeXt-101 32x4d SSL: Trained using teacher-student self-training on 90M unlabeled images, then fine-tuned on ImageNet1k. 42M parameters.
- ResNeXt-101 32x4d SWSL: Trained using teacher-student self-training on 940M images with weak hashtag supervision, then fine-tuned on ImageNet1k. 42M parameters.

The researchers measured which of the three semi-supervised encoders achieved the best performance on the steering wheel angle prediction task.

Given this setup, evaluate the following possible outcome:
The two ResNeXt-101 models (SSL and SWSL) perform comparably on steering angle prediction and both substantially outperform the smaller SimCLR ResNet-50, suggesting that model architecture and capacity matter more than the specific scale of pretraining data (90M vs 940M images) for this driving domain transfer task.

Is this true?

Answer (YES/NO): NO